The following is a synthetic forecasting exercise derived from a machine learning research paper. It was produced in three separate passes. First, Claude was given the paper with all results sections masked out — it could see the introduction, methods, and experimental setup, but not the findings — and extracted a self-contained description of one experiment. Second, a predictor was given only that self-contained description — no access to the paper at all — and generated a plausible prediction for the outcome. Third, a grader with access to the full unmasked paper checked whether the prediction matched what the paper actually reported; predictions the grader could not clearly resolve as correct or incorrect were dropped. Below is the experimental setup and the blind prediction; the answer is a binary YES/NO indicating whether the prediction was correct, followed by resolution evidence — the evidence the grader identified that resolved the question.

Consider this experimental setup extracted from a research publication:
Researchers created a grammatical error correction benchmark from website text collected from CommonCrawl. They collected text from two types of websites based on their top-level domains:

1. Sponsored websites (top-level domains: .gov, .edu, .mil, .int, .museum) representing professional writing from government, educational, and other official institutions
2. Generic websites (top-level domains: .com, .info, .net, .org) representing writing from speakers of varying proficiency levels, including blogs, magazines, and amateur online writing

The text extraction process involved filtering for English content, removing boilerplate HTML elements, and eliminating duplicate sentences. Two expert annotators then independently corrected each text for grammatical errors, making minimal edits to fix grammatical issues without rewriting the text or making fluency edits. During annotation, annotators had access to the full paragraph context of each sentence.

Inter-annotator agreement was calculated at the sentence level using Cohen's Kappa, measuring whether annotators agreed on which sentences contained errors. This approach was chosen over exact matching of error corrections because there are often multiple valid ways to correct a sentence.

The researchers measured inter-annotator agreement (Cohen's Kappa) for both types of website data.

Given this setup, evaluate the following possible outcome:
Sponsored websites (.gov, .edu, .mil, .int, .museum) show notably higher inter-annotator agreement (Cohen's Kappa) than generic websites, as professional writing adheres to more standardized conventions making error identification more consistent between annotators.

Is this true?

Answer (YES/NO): NO